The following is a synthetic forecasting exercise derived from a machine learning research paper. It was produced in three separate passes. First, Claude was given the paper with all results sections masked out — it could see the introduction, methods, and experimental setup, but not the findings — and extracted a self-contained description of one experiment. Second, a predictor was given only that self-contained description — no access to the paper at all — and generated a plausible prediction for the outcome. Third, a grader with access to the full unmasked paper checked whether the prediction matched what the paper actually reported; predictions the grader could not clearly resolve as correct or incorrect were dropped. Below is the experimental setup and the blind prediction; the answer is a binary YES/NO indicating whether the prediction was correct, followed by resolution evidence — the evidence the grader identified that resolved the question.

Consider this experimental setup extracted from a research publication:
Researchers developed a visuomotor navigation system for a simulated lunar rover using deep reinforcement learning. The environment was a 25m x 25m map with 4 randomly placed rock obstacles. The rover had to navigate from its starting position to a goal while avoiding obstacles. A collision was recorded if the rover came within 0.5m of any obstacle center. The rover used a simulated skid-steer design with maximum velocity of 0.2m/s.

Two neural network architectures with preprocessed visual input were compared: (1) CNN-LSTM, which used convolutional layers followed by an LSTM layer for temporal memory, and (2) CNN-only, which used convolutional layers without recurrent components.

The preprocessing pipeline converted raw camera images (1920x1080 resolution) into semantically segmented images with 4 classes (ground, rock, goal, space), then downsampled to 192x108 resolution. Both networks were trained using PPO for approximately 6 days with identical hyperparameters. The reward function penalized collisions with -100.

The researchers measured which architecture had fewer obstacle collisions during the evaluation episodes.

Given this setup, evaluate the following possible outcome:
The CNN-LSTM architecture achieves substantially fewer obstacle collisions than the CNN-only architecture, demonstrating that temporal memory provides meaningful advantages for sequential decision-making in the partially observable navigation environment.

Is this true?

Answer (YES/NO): NO